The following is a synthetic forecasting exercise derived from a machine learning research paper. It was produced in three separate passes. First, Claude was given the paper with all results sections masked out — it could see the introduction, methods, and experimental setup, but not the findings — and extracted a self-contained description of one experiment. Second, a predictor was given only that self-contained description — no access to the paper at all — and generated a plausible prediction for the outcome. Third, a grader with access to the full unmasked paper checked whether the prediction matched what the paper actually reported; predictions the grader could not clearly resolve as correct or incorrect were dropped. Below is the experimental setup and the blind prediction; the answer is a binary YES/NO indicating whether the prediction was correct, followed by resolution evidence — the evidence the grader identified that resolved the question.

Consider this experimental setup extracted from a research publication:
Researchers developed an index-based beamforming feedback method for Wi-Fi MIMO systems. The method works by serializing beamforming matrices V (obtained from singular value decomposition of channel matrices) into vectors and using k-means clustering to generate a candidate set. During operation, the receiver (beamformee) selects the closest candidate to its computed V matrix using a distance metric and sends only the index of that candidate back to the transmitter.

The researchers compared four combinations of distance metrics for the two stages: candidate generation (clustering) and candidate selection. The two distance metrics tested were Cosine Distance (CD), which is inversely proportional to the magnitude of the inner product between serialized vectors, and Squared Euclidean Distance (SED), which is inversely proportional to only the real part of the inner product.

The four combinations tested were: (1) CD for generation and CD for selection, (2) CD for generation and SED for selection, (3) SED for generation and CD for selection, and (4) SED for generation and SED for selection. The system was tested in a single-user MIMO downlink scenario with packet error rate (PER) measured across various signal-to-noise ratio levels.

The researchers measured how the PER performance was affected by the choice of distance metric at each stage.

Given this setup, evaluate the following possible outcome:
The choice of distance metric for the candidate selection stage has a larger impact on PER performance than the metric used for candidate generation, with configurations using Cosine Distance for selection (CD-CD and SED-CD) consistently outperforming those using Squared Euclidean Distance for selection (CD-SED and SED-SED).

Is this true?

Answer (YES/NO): YES